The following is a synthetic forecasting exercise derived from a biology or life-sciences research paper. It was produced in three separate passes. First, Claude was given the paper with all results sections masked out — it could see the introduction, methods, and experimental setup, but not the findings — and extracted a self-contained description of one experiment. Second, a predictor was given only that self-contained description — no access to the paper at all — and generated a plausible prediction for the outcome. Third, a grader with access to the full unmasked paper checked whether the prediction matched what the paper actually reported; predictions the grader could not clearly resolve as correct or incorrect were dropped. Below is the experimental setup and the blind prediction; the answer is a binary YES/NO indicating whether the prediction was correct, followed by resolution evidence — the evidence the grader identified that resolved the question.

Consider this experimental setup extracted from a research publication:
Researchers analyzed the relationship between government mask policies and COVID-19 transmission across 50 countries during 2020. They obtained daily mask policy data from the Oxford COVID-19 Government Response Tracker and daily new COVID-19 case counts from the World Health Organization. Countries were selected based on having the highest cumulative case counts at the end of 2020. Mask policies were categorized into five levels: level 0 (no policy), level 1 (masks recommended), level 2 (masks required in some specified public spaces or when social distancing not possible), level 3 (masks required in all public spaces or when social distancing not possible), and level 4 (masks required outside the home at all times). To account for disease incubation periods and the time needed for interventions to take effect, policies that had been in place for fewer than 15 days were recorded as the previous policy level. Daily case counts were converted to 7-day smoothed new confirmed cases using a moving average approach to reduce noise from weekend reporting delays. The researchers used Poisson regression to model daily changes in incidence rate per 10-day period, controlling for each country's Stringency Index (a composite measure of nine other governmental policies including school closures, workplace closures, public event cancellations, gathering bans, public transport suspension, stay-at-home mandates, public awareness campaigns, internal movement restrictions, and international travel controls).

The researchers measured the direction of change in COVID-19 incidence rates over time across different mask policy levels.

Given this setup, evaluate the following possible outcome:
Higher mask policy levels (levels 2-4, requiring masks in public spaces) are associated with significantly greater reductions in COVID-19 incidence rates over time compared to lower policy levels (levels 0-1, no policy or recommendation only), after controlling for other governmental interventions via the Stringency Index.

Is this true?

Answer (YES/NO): NO